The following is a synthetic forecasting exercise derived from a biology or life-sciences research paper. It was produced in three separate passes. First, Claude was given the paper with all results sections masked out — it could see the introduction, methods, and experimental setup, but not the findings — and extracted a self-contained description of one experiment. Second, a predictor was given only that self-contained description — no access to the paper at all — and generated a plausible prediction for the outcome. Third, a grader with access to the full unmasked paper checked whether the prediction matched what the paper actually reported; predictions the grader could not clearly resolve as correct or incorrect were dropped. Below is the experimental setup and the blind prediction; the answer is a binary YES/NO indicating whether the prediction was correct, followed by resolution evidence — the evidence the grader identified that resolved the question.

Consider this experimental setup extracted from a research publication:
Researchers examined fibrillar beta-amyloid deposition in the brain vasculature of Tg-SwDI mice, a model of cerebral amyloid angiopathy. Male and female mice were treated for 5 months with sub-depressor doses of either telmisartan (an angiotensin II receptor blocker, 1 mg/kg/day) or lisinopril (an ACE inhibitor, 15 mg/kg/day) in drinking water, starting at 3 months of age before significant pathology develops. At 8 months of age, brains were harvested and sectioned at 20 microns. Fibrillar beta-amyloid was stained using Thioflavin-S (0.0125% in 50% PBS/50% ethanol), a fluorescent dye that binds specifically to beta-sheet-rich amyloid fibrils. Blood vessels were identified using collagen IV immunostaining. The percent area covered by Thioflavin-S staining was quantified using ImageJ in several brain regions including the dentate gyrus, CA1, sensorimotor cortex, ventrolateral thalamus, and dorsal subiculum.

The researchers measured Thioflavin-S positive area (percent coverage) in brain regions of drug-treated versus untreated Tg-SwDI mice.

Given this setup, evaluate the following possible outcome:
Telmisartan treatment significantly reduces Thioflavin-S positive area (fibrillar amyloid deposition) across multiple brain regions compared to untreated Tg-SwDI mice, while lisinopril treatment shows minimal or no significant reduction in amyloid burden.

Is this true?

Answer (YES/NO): NO